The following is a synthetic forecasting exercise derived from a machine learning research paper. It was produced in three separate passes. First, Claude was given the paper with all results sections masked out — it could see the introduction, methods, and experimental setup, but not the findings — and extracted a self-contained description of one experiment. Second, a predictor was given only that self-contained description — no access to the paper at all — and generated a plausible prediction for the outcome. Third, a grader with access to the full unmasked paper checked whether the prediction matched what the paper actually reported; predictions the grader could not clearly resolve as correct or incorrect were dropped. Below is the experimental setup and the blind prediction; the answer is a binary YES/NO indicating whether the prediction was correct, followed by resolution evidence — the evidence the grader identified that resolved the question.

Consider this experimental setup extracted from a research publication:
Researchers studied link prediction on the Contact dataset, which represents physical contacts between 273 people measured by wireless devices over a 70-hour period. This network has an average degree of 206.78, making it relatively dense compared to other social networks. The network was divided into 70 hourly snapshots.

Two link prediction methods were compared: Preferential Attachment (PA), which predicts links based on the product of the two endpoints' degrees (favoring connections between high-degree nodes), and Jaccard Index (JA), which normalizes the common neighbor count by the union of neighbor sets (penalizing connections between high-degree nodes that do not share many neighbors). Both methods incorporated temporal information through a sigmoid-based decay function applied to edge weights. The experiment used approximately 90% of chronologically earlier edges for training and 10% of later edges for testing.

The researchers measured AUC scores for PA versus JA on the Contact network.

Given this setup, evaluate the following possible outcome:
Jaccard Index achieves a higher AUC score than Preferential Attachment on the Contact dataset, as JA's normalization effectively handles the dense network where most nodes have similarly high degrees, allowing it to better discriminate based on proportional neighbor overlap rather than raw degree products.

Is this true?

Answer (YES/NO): NO